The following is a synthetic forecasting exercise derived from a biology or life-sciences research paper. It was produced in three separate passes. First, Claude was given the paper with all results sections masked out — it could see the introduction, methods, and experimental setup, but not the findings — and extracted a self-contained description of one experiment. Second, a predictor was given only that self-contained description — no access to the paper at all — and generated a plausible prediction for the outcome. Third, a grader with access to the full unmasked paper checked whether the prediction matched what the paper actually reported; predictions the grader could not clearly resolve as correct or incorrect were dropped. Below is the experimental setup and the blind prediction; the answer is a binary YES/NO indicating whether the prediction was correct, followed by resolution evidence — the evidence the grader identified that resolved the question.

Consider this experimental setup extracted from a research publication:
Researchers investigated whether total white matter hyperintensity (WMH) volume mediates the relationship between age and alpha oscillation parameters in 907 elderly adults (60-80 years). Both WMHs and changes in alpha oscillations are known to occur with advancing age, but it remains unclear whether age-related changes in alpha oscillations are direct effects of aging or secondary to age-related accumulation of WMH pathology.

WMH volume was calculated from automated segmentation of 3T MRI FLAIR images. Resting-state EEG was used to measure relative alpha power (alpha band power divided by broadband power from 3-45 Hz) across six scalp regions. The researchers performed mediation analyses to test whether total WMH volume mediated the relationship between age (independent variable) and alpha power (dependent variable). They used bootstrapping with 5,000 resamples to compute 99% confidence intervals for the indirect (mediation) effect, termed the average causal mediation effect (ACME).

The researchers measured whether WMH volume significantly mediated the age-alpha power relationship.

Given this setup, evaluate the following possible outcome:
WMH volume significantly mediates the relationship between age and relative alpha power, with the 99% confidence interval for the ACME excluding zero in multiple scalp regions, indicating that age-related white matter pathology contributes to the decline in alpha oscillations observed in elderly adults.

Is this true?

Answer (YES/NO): NO